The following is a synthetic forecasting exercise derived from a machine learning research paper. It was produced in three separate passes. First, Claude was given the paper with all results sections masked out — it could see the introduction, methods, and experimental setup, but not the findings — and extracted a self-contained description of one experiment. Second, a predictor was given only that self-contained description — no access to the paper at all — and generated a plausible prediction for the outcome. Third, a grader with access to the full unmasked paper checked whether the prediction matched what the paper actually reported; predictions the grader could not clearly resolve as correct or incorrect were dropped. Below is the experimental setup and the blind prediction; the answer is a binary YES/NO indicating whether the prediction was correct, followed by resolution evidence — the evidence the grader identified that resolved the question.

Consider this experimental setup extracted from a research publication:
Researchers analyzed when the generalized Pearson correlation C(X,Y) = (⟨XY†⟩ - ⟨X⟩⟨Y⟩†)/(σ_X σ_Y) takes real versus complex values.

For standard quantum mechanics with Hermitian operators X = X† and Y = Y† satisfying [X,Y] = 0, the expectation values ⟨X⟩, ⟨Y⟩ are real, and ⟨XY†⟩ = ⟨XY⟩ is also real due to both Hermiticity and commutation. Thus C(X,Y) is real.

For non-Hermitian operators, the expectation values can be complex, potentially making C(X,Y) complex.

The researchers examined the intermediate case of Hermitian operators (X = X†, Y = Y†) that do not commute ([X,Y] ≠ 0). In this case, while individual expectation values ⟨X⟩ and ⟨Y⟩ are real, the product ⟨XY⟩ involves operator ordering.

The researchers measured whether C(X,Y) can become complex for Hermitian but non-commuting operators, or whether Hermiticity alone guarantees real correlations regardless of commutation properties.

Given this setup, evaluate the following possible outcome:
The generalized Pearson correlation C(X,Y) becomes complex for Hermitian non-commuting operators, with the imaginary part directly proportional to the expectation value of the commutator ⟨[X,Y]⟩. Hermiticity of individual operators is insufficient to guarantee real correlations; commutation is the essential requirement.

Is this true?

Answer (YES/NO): NO